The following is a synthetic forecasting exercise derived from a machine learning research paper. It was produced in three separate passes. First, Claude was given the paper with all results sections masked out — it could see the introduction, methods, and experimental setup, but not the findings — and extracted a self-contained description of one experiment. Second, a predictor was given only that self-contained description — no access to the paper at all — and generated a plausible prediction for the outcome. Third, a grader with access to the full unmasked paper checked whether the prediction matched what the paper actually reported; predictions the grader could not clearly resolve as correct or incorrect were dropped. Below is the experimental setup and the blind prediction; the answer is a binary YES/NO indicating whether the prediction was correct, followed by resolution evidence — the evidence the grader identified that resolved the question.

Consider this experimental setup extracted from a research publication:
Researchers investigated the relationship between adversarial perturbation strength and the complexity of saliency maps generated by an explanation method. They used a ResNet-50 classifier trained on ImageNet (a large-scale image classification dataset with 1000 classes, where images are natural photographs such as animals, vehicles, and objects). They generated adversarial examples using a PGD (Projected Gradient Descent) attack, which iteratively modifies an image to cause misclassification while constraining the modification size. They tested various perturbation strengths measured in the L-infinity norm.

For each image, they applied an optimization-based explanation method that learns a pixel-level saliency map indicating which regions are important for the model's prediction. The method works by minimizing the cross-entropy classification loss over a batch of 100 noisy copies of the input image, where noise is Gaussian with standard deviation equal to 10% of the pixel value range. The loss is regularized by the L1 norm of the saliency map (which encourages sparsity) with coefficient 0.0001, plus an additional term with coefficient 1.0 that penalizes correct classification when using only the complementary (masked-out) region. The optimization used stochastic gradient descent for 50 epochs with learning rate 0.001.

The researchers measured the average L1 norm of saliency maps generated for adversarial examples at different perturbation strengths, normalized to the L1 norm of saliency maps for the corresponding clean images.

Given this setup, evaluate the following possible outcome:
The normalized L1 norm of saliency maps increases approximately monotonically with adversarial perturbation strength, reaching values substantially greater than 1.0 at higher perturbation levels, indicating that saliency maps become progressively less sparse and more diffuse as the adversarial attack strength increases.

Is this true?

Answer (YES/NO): NO